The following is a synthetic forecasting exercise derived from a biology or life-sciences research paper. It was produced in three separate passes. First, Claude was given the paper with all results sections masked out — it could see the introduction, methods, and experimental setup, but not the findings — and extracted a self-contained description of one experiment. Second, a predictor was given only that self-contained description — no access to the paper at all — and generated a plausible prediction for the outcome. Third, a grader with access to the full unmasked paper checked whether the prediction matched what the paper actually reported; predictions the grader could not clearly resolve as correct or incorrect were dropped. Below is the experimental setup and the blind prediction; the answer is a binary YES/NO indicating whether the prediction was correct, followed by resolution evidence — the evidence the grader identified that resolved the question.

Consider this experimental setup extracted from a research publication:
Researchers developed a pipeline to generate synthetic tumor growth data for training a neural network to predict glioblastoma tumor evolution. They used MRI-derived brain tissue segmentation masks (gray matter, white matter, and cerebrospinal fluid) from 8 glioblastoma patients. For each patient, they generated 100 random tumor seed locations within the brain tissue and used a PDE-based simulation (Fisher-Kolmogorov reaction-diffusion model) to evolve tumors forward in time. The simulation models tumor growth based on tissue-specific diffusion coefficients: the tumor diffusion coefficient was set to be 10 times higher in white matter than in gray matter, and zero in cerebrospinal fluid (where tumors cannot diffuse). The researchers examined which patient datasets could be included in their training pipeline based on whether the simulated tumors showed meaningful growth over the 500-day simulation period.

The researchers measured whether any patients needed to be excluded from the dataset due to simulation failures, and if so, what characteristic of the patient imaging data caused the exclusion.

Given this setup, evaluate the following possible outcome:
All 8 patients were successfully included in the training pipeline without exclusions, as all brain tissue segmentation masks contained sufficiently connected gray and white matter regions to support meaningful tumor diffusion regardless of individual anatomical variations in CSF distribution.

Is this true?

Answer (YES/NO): NO